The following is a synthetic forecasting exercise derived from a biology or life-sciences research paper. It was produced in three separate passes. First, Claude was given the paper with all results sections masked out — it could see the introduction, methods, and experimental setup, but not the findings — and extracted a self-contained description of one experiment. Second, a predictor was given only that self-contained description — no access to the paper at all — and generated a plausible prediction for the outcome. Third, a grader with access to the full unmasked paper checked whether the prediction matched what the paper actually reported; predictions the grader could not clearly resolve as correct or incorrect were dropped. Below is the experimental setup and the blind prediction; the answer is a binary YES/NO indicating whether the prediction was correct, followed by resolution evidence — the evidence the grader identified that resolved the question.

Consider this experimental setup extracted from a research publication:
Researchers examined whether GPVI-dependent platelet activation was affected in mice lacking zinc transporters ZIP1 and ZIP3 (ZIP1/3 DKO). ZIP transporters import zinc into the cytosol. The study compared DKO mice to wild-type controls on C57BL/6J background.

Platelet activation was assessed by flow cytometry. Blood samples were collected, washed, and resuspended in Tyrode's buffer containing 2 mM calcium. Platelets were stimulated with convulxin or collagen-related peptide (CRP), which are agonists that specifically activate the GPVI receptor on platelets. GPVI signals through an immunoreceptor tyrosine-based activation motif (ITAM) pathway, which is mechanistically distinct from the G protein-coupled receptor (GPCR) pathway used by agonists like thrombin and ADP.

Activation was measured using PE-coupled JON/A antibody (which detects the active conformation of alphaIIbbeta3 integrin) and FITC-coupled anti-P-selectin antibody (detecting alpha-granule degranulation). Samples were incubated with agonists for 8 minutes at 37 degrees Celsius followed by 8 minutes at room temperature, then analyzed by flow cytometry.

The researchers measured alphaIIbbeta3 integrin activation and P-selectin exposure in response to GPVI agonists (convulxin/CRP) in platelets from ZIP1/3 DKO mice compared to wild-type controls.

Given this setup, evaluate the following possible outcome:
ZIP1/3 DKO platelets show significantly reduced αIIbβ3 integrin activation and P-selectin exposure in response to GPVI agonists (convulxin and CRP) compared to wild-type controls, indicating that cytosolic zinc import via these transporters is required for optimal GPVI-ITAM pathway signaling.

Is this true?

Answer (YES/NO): NO